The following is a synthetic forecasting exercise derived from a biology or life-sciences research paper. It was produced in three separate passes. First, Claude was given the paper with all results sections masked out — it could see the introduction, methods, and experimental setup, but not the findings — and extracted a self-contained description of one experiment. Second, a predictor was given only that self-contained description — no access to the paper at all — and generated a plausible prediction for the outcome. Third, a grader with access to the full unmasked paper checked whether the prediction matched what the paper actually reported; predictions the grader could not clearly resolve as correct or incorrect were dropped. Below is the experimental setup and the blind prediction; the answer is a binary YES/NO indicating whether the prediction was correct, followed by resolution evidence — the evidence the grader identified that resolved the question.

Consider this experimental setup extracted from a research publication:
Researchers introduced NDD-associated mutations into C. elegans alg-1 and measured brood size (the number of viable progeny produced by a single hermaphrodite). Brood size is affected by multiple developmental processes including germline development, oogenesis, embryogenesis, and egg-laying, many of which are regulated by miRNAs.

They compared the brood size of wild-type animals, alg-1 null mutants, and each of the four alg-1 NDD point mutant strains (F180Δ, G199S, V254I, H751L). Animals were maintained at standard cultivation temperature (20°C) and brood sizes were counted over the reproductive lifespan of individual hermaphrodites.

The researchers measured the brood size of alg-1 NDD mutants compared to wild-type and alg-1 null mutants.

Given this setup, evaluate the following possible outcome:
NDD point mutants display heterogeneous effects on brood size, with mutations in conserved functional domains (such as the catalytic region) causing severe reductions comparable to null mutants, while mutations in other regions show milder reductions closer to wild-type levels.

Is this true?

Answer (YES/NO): NO